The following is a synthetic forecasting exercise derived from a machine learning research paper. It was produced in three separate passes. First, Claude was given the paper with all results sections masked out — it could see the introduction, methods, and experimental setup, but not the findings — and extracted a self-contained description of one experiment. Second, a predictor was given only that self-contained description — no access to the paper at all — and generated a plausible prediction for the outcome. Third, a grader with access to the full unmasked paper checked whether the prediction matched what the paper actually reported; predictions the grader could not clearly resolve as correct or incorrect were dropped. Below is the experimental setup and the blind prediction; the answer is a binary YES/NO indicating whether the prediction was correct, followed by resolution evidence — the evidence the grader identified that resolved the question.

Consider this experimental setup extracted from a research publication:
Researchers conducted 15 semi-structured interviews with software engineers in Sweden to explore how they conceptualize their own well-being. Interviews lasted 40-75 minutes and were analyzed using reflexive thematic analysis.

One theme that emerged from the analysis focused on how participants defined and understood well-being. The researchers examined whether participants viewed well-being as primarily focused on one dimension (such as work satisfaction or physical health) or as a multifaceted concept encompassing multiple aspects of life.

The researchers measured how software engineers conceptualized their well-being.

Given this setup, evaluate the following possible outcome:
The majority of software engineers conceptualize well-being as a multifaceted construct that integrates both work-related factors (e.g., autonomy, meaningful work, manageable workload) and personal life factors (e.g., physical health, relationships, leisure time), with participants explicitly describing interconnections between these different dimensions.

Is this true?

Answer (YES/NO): YES